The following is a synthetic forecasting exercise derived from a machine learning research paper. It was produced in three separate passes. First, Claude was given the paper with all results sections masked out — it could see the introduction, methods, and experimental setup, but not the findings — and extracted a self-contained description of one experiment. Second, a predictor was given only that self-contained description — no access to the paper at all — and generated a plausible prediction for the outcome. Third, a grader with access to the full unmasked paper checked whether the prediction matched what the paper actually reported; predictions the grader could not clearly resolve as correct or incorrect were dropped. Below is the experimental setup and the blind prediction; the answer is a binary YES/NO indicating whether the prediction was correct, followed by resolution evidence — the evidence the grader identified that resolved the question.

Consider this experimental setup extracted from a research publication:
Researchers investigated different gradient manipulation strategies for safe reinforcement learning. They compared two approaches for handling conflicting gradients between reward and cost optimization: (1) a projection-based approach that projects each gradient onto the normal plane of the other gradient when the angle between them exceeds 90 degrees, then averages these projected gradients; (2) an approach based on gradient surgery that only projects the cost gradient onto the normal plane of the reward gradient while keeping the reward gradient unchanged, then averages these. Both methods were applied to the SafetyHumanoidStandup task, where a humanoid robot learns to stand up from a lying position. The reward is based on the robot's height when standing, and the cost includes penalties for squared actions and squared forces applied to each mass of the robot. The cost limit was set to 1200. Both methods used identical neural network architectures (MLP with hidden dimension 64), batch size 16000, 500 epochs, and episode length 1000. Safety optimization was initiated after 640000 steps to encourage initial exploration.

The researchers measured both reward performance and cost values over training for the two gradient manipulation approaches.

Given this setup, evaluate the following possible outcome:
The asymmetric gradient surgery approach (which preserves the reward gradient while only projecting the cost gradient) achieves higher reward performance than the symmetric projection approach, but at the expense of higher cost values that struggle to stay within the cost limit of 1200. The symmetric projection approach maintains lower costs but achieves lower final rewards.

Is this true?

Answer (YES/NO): NO